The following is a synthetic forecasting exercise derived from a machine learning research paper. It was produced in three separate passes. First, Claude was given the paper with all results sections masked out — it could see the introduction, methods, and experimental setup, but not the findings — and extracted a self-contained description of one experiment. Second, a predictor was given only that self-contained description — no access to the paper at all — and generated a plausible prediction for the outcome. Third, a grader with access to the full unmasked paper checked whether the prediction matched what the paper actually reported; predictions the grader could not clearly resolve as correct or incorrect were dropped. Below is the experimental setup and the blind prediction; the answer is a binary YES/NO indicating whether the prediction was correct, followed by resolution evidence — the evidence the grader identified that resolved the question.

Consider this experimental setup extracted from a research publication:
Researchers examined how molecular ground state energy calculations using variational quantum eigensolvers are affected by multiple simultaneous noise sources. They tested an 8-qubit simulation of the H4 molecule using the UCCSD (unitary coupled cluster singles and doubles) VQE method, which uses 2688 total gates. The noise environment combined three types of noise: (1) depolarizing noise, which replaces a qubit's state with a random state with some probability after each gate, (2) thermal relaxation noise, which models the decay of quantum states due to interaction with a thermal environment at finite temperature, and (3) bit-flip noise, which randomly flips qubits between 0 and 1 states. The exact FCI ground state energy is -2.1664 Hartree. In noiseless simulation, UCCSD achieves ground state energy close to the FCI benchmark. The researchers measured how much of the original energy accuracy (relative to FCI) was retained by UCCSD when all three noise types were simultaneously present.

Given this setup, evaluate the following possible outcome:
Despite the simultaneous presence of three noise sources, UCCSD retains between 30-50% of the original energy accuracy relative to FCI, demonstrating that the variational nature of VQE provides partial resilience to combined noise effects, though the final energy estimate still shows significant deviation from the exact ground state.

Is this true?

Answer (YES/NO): NO